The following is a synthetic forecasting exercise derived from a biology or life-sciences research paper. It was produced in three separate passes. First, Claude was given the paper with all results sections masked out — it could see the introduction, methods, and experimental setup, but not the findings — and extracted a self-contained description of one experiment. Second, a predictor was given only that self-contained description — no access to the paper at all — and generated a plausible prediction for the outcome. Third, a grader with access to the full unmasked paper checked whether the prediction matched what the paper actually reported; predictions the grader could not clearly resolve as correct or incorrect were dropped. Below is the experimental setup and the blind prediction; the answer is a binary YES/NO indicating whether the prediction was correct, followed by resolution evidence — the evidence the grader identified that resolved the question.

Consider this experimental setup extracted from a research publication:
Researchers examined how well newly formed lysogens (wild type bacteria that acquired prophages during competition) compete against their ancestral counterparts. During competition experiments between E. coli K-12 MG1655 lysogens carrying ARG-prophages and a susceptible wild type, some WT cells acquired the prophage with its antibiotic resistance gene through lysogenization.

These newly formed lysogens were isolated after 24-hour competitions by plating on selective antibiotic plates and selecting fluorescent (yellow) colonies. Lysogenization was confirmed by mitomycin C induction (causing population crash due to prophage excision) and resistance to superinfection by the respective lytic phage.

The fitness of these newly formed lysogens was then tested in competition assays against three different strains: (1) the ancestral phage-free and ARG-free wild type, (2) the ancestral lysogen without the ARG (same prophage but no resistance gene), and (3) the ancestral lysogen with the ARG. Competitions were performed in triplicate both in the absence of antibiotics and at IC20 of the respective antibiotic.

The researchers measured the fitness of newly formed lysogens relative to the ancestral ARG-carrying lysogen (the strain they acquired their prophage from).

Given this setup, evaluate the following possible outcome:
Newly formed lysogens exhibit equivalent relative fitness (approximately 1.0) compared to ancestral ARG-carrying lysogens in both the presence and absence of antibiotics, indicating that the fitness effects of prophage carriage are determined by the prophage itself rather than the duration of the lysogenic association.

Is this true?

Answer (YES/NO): YES